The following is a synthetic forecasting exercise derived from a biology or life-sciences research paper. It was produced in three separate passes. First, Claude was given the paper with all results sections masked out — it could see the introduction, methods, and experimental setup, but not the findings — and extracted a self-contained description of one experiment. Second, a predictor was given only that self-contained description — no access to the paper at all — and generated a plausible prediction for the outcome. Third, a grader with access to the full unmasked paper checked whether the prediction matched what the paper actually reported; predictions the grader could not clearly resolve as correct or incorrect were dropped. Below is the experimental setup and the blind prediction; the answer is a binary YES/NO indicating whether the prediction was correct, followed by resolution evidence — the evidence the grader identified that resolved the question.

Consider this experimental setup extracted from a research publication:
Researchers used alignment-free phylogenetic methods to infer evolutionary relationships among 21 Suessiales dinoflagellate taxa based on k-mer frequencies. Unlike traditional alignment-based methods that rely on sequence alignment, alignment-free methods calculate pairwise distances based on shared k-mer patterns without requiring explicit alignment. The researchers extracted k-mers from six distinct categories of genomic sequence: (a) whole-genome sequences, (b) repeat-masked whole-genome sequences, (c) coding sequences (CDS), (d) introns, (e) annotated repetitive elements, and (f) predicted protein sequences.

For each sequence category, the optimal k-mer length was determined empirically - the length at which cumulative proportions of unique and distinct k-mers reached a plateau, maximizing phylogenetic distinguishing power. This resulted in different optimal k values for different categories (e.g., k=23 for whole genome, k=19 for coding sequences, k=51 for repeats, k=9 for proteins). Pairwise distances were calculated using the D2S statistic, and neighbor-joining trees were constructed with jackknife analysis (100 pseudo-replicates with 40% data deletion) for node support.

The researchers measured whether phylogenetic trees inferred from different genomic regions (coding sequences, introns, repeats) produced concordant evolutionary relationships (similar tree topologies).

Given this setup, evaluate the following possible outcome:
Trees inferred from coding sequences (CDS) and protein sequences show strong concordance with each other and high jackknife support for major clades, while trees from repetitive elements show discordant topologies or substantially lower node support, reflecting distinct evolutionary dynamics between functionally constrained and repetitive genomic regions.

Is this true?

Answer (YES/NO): YES